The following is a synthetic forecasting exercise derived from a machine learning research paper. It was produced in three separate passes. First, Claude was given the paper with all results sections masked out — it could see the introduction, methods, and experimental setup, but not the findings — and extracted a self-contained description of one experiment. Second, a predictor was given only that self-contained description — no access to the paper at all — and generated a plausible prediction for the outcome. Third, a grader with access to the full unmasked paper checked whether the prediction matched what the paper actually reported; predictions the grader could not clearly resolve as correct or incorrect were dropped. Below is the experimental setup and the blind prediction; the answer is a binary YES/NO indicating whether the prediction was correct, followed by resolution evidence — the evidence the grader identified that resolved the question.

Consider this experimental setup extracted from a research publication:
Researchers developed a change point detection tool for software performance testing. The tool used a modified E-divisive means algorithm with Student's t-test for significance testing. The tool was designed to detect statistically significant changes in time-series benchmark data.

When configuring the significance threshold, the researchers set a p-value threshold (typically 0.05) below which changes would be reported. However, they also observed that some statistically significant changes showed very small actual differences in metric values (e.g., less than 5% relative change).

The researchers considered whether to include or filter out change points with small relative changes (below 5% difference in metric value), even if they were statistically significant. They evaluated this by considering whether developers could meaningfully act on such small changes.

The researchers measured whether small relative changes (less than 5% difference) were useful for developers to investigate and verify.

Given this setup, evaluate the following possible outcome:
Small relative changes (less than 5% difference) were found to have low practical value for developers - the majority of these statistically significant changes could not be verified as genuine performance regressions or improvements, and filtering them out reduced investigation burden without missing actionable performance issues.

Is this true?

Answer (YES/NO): NO